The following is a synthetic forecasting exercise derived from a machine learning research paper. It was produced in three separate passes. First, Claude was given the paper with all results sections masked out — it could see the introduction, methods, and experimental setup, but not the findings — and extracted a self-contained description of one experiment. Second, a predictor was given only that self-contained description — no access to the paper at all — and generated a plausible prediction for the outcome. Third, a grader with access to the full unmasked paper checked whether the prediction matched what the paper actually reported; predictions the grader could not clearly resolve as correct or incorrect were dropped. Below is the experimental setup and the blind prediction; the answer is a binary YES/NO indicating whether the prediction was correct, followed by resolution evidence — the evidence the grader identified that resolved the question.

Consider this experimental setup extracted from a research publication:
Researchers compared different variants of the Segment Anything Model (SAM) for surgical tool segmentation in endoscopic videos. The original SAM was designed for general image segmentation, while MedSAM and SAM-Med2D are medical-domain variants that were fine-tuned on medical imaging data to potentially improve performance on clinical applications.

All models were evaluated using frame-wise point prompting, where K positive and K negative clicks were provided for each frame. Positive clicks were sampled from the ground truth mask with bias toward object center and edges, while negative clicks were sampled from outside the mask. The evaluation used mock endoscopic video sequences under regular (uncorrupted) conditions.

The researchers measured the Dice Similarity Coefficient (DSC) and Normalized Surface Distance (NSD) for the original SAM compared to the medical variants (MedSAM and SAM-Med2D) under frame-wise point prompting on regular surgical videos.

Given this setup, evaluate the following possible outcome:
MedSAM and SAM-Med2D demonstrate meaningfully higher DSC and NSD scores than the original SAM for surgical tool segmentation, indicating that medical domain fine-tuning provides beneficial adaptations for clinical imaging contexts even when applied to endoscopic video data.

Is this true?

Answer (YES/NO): NO